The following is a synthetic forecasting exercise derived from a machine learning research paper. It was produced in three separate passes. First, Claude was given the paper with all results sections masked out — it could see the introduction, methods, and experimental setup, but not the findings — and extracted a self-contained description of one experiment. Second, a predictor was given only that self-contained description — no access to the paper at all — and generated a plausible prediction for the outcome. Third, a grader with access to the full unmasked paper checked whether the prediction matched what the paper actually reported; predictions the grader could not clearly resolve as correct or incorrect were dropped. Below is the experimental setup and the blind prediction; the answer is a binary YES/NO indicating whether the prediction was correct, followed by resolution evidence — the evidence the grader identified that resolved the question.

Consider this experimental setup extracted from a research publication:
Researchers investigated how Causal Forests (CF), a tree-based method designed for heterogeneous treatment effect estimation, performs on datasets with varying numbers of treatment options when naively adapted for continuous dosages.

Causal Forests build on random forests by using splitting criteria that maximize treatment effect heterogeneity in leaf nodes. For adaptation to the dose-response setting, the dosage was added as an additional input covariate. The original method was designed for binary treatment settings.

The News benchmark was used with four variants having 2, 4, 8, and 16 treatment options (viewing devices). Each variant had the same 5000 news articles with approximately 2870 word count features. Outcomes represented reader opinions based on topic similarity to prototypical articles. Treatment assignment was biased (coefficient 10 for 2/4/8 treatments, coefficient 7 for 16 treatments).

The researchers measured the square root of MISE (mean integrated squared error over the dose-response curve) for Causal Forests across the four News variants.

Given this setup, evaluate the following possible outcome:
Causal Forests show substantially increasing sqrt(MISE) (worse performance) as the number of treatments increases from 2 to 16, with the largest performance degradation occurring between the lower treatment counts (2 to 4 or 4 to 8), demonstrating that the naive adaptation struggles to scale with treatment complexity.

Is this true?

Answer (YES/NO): NO